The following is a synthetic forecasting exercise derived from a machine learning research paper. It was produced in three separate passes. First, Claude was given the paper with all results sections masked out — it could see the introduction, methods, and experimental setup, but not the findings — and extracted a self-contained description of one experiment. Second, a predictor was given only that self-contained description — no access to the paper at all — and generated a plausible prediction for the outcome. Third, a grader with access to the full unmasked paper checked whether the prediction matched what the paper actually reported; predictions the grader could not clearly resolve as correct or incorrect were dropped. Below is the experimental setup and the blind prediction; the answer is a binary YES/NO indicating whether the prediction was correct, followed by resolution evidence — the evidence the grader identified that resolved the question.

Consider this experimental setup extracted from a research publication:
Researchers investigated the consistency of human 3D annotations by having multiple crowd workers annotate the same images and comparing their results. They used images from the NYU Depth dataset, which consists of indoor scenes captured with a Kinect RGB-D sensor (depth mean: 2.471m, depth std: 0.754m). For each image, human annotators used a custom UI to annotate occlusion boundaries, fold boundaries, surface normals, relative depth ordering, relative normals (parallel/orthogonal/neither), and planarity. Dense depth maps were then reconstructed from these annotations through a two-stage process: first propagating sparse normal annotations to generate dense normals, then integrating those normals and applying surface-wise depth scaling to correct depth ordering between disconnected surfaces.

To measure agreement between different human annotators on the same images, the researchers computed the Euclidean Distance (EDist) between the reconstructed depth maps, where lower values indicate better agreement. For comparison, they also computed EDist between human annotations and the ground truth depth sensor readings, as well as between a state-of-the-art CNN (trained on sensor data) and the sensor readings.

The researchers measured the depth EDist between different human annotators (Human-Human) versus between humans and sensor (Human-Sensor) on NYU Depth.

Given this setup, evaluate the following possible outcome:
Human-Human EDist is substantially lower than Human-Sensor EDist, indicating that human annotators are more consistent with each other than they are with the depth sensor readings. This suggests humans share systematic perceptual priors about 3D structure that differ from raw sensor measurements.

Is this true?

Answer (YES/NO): YES